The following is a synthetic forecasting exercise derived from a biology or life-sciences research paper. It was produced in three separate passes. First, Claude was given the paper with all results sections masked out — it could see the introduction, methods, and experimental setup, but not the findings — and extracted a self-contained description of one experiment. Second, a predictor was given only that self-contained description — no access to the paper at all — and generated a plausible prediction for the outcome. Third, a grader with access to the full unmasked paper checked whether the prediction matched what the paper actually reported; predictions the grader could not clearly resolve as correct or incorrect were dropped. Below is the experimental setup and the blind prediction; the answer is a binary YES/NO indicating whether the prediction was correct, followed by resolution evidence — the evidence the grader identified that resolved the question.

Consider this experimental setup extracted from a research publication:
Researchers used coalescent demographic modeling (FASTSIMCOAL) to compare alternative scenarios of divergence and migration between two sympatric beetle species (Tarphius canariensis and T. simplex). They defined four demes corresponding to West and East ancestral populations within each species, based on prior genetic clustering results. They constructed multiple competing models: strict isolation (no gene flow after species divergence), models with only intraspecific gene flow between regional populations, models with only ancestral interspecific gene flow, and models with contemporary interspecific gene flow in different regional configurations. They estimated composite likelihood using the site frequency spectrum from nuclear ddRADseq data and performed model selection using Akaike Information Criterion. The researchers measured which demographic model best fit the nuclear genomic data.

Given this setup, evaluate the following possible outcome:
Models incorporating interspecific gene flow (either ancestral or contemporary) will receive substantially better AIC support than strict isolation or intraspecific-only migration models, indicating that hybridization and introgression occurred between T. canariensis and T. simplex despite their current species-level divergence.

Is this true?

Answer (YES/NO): YES